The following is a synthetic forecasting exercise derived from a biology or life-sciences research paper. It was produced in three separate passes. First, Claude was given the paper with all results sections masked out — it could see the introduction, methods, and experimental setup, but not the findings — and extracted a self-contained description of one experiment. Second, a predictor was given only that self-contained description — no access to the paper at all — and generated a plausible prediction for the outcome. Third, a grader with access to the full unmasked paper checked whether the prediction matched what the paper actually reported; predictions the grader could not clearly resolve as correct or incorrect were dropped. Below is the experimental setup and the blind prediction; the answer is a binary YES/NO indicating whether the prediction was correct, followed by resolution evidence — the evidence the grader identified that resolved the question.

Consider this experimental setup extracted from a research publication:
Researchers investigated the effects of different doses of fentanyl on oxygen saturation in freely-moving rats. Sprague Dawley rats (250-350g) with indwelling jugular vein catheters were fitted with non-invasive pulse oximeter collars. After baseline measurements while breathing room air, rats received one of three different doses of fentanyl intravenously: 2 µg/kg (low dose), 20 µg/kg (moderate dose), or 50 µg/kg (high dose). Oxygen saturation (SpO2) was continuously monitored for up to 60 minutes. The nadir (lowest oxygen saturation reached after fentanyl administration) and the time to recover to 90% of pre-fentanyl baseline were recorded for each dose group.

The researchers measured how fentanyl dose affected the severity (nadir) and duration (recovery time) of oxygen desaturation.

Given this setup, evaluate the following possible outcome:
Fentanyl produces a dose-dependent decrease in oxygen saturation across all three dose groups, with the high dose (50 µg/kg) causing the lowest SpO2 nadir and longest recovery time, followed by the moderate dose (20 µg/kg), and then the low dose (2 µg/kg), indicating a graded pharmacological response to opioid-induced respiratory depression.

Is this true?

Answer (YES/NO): NO